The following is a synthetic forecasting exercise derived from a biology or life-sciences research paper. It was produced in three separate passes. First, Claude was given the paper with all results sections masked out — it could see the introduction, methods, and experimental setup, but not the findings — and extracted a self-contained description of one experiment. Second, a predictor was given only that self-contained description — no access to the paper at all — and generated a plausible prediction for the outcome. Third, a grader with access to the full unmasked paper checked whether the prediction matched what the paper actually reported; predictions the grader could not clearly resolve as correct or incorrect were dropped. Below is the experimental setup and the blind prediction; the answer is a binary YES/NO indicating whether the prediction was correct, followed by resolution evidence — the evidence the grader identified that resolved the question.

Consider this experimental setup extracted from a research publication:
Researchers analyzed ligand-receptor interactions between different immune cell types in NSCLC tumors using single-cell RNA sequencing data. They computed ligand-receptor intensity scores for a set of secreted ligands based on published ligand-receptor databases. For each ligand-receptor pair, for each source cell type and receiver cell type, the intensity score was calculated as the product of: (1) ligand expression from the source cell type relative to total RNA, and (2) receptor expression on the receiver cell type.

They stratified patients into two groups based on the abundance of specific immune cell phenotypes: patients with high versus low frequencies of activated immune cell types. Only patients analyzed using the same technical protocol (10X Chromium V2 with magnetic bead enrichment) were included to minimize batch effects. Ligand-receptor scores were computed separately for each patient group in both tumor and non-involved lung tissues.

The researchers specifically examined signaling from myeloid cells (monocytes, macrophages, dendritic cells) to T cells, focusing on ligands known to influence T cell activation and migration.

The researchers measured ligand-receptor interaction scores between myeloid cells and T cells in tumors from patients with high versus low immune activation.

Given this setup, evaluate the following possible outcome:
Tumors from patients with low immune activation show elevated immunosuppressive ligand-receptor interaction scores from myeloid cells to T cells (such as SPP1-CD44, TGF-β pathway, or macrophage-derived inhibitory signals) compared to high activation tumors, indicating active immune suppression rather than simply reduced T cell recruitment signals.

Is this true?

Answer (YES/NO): NO